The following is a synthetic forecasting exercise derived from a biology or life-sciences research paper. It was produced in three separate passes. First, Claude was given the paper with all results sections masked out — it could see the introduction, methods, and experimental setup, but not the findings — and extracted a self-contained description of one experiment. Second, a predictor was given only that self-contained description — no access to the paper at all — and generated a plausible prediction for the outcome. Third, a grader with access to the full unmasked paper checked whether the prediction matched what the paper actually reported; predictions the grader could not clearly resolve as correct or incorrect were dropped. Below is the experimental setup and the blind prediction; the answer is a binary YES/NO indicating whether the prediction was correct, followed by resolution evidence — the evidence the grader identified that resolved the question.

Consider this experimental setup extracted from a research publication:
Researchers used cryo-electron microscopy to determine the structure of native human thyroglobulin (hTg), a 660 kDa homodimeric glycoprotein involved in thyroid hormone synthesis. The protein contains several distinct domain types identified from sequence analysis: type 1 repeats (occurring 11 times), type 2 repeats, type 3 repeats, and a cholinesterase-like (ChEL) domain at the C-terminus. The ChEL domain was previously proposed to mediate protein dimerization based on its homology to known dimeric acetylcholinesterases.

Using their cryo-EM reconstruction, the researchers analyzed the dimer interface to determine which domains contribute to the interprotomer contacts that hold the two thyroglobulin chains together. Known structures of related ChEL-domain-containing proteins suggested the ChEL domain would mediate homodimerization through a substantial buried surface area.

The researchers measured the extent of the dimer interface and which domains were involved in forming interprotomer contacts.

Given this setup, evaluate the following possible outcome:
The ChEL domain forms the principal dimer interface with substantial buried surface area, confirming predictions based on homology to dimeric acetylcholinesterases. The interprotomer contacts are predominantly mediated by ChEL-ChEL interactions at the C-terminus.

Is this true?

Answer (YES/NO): NO